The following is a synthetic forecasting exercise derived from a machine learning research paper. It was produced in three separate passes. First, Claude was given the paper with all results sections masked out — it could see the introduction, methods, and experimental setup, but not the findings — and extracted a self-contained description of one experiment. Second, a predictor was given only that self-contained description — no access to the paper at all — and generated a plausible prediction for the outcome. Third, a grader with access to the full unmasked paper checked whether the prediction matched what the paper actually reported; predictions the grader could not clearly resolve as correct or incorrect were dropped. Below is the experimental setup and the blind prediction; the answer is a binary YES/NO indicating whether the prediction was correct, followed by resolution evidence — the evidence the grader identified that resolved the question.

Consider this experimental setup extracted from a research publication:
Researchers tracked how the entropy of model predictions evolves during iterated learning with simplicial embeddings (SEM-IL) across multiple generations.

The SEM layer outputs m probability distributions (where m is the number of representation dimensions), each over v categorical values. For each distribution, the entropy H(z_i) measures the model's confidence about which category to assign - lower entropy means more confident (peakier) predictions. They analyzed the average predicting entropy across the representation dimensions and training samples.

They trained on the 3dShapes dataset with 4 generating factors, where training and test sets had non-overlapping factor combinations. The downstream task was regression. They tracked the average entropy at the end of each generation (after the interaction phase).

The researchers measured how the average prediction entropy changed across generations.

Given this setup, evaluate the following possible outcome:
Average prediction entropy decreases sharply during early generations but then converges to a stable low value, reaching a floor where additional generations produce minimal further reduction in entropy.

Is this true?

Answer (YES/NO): NO